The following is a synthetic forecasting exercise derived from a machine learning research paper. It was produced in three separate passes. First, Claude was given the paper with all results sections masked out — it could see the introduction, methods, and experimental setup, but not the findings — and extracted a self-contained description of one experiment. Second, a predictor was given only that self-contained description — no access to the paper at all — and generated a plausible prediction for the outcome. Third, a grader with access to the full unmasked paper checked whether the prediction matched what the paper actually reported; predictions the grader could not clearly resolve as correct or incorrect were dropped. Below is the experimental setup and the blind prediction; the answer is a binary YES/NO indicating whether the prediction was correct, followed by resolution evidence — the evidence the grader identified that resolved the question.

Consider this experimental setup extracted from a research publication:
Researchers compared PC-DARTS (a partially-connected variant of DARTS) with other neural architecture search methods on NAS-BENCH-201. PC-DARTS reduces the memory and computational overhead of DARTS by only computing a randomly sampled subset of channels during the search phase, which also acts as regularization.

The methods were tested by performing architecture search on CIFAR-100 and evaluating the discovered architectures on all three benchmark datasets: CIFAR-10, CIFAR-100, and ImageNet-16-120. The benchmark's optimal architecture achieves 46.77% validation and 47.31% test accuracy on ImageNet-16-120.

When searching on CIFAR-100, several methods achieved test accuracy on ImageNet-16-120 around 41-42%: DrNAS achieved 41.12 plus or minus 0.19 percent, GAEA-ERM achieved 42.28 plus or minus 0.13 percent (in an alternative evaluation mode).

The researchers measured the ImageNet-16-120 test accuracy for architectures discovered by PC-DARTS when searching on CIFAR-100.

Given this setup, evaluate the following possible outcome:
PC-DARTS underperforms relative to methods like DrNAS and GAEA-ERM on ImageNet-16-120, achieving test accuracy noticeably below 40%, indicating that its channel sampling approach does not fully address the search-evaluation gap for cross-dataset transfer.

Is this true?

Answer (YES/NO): NO